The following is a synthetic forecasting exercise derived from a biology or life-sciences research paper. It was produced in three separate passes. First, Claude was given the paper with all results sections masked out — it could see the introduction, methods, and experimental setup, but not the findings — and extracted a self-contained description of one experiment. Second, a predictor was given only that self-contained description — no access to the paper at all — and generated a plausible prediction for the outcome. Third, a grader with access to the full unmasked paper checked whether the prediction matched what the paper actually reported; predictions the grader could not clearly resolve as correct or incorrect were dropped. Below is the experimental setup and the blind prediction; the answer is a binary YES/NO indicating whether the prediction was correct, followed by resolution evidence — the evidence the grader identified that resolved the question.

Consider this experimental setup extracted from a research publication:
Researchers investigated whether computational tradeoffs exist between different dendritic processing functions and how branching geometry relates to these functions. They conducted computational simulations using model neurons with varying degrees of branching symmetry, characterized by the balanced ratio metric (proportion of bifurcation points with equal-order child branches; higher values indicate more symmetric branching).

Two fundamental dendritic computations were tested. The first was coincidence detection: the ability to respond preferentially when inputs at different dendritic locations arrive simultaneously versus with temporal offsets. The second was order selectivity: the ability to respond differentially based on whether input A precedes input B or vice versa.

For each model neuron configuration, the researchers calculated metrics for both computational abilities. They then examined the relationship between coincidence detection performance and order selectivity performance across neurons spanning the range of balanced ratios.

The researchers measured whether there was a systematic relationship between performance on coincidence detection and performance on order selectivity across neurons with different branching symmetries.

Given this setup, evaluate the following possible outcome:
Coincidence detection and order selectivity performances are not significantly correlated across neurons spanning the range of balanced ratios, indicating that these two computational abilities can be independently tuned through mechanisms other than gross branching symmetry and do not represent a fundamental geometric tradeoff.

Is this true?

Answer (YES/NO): NO